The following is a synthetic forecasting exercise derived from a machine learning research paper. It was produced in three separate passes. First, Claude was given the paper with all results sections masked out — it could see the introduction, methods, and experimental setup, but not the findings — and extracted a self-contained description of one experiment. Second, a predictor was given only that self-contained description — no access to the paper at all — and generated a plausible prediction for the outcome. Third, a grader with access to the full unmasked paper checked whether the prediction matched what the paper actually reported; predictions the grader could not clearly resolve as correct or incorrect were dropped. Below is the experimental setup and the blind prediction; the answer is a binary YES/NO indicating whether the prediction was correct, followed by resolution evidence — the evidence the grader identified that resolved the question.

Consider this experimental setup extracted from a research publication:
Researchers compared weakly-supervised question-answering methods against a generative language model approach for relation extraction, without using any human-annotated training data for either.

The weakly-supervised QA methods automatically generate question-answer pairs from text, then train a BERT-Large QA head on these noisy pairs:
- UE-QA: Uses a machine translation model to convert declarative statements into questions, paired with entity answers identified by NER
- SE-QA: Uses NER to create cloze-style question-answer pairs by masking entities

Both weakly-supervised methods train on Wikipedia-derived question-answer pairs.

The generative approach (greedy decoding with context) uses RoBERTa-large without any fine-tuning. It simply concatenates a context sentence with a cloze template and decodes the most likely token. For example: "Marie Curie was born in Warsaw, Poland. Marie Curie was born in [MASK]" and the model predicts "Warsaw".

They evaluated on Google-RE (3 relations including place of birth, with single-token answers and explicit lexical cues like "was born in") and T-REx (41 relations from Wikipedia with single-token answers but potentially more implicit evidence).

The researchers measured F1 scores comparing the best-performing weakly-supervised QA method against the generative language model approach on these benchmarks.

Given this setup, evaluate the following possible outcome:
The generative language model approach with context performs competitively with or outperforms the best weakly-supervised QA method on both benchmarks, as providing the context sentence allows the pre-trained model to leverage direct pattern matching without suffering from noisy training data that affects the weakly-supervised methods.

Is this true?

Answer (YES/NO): YES